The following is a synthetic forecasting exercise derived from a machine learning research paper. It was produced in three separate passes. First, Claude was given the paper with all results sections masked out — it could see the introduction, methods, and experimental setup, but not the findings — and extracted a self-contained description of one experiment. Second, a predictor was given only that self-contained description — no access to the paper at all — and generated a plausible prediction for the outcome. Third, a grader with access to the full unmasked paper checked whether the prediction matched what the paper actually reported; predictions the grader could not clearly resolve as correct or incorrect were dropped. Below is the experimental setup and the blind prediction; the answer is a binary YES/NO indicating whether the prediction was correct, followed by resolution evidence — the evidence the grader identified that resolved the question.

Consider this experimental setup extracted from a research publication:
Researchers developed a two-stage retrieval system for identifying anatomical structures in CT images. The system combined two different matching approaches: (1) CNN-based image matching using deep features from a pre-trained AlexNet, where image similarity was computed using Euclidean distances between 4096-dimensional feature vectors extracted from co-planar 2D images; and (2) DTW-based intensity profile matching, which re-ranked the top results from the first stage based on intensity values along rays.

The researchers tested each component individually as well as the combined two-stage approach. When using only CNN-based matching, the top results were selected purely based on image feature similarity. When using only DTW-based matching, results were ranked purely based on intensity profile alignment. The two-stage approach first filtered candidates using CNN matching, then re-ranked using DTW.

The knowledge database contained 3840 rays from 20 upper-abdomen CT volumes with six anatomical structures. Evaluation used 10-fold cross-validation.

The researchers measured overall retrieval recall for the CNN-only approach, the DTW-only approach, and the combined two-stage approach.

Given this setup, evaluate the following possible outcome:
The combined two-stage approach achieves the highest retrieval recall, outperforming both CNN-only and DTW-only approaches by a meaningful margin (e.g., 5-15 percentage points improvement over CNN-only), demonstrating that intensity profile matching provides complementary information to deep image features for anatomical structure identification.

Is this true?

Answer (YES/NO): NO